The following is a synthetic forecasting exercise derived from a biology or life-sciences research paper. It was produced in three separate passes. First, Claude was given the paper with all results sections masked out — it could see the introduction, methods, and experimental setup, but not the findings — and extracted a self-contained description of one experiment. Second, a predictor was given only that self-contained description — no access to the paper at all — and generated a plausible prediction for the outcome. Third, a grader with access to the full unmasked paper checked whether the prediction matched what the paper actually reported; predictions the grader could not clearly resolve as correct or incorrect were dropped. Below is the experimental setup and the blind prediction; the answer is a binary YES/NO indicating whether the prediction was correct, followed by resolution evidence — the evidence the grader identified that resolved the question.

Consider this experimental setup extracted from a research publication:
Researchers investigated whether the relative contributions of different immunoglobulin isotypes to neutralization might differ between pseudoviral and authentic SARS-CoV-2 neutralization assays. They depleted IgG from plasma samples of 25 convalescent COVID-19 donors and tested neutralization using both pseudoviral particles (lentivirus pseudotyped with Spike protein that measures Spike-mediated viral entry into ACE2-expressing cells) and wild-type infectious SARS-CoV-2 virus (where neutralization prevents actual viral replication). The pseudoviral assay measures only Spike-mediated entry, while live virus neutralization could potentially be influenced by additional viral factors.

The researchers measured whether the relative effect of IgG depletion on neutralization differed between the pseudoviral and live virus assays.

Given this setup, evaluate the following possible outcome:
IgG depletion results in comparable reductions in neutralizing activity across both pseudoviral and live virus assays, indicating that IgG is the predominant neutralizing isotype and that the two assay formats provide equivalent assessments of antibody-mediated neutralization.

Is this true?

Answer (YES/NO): NO